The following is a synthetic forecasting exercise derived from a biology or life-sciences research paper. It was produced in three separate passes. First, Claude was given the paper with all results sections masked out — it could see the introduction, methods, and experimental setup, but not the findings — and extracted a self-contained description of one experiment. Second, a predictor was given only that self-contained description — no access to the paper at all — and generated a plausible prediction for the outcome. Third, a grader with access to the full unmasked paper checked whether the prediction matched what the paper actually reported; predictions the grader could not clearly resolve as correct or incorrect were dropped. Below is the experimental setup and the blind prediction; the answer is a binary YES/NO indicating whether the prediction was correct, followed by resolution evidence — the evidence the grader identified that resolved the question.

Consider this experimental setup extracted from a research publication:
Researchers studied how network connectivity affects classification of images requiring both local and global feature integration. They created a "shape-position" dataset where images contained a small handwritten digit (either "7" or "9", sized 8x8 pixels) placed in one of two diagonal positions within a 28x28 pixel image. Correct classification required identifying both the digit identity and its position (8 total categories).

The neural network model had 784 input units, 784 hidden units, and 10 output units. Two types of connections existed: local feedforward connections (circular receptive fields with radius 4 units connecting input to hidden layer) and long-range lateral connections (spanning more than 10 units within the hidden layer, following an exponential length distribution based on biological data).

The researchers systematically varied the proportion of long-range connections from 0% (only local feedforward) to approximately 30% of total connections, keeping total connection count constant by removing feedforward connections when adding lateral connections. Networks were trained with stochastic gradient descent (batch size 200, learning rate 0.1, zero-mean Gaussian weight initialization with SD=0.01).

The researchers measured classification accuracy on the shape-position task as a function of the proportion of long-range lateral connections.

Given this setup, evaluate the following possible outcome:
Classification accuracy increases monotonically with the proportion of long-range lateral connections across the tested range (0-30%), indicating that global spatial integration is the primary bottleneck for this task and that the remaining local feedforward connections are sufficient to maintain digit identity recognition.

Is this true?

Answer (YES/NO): NO